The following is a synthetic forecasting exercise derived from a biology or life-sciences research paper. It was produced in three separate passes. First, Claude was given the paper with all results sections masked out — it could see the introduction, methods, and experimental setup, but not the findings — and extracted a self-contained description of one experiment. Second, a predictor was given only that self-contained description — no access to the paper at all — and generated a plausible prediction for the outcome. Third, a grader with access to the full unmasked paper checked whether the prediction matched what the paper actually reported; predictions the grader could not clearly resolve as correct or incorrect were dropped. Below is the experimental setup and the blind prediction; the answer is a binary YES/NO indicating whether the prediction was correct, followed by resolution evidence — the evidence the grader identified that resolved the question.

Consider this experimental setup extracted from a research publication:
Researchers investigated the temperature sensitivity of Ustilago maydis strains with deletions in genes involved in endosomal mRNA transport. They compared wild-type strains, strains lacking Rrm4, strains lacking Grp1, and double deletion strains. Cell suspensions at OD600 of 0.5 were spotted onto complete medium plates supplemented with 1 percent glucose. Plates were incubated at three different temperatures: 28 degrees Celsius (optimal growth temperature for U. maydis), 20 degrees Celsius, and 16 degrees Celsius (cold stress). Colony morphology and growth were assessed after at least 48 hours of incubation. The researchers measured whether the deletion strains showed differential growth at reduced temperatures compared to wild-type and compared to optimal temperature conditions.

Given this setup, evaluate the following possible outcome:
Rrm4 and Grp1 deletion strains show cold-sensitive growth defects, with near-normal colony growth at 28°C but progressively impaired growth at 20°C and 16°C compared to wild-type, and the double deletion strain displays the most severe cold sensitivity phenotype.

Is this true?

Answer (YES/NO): NO